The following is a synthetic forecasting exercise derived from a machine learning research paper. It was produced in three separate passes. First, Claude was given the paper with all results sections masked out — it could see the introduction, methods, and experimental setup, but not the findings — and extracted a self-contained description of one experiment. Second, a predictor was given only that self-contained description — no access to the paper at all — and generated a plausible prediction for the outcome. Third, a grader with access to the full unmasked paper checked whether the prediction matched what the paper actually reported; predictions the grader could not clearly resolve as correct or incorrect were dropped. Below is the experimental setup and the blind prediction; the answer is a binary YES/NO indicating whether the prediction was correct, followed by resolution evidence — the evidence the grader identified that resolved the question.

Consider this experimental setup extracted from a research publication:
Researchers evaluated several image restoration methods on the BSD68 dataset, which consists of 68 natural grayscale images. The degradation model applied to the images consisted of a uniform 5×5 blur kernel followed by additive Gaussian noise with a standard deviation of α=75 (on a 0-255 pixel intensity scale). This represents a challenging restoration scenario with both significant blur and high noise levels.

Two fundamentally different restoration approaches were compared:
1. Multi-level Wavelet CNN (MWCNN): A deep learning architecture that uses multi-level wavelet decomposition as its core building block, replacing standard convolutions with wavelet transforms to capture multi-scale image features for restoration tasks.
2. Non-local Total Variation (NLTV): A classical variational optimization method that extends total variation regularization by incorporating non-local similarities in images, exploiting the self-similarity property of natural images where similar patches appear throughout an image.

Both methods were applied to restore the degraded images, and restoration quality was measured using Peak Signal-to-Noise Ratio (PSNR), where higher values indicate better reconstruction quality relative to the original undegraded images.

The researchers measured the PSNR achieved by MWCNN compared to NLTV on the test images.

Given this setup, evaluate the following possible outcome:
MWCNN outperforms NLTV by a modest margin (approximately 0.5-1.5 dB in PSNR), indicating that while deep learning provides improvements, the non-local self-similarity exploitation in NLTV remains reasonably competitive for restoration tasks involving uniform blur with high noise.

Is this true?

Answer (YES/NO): NO